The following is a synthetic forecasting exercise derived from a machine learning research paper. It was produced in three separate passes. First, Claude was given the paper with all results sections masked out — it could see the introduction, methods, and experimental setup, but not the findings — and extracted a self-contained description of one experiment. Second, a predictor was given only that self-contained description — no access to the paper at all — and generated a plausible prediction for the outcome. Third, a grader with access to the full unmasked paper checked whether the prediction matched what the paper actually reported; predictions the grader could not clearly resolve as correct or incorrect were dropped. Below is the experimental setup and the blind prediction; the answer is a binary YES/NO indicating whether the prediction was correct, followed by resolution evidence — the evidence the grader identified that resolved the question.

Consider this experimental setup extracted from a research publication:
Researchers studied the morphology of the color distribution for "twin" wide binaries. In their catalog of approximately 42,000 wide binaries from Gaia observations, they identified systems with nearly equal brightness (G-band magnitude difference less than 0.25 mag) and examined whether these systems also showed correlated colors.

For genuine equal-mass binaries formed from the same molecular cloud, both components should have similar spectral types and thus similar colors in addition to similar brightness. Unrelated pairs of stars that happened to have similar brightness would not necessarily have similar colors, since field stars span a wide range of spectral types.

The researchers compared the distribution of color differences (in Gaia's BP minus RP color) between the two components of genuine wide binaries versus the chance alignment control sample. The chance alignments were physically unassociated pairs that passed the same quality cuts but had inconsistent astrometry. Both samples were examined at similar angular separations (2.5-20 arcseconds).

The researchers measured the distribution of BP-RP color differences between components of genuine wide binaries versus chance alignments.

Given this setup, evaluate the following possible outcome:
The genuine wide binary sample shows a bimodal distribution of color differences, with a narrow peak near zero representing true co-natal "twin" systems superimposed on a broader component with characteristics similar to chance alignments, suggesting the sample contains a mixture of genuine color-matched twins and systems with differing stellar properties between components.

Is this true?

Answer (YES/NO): YES